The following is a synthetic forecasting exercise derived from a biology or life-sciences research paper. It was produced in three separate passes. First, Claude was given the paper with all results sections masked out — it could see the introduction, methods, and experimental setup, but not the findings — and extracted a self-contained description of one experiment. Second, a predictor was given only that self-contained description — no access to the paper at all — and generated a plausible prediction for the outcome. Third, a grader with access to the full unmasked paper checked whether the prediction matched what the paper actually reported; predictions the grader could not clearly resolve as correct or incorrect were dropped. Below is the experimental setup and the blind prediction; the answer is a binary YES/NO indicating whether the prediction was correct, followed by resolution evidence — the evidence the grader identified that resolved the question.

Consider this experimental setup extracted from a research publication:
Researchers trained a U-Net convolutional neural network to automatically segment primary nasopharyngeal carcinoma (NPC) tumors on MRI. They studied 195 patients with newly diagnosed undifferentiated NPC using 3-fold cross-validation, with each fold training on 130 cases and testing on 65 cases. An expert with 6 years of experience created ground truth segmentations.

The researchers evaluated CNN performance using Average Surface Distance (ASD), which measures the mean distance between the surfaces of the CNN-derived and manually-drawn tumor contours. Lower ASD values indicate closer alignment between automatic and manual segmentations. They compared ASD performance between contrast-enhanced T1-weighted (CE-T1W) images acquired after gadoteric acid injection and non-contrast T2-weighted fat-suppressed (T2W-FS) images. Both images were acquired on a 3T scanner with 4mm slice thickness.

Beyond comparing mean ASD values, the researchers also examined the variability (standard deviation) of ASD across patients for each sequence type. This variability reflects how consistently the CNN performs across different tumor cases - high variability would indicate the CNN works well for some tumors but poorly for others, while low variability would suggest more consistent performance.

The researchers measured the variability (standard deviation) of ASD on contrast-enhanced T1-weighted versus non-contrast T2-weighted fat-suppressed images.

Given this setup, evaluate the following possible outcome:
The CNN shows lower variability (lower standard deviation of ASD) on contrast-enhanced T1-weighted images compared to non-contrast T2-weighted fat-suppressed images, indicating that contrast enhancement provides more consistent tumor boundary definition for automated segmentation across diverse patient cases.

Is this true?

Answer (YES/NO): NO